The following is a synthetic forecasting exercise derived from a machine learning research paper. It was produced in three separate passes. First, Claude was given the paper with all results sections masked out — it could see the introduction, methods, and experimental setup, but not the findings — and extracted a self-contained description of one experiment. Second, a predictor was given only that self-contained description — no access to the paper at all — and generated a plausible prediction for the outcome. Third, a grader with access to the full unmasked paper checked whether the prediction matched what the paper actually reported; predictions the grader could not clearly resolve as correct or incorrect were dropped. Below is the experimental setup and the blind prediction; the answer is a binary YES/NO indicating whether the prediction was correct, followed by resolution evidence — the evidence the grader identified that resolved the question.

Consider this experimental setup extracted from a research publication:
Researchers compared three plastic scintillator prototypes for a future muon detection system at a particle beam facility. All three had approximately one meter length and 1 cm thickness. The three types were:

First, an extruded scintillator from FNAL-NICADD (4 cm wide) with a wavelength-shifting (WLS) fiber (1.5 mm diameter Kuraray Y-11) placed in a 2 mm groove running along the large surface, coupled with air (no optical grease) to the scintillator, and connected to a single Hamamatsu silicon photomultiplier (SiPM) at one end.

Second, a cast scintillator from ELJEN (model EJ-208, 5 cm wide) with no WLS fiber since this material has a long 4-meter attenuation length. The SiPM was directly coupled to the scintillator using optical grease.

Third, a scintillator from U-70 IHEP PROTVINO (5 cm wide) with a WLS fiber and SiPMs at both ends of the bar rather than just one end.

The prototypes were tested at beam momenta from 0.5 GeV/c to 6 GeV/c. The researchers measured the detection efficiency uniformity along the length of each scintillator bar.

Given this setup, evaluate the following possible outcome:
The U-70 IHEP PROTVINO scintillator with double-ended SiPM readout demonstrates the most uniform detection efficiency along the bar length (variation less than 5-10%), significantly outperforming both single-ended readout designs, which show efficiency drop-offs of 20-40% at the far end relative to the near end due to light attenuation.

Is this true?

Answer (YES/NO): NO